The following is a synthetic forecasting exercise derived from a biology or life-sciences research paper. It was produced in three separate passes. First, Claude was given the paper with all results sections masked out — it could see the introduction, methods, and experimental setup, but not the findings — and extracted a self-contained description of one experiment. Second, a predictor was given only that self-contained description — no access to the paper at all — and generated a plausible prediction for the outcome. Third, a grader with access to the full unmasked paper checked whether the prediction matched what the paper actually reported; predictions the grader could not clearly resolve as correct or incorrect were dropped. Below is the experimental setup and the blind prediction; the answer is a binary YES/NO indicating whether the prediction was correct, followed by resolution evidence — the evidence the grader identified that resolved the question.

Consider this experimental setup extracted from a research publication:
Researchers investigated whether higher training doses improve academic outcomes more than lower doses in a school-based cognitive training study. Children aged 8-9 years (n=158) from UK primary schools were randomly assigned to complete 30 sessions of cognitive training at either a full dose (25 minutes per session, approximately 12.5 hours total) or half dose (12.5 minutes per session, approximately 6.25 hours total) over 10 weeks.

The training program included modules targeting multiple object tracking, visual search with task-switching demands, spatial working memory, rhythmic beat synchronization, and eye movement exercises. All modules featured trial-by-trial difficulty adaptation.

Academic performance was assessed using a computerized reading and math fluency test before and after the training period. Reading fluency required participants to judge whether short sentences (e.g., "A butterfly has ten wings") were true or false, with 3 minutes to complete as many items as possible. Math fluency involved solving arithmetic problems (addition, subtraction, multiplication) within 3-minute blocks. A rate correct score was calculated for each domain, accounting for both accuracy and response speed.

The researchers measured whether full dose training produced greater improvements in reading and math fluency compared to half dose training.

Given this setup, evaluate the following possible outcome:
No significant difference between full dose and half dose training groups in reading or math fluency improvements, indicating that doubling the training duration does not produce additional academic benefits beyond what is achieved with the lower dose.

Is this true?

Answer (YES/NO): YES